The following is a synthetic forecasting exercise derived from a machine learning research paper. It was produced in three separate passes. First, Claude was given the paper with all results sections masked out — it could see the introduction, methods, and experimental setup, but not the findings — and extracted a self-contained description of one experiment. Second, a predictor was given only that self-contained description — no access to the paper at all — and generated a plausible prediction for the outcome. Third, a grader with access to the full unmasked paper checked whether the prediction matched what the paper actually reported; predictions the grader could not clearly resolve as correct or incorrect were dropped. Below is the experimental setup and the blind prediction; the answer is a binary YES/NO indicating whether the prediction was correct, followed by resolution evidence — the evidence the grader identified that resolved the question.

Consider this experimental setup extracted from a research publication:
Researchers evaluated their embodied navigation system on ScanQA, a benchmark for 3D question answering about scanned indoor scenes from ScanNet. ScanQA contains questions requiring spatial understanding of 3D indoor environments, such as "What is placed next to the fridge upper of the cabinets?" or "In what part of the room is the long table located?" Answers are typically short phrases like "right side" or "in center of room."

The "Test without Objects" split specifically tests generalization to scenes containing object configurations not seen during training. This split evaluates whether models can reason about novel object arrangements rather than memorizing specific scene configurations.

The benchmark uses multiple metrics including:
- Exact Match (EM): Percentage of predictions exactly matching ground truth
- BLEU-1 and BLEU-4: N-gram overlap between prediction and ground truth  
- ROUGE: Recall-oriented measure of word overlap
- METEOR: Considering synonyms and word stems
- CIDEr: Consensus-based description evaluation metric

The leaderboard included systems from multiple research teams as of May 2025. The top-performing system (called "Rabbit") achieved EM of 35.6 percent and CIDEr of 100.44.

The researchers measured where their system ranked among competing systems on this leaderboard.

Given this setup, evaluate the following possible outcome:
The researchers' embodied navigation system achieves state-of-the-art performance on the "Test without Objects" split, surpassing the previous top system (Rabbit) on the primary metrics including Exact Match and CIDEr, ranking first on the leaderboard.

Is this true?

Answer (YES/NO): NO